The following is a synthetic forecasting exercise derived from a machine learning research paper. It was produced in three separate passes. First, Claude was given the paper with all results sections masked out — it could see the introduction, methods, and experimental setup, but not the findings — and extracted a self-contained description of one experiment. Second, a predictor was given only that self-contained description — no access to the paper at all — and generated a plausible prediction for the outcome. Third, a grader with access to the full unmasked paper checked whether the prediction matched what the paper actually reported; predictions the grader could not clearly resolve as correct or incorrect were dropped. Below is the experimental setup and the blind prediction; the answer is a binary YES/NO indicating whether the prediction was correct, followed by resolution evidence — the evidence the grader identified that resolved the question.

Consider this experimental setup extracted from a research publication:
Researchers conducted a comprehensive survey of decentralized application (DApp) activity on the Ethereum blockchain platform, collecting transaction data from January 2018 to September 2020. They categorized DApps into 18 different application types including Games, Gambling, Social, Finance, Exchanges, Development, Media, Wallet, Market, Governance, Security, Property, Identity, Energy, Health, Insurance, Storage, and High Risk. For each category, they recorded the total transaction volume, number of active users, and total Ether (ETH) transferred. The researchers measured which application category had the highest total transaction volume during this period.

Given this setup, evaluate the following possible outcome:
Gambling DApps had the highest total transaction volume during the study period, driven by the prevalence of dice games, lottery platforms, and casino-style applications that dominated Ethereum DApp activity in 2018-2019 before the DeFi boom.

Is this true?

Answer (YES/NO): NO